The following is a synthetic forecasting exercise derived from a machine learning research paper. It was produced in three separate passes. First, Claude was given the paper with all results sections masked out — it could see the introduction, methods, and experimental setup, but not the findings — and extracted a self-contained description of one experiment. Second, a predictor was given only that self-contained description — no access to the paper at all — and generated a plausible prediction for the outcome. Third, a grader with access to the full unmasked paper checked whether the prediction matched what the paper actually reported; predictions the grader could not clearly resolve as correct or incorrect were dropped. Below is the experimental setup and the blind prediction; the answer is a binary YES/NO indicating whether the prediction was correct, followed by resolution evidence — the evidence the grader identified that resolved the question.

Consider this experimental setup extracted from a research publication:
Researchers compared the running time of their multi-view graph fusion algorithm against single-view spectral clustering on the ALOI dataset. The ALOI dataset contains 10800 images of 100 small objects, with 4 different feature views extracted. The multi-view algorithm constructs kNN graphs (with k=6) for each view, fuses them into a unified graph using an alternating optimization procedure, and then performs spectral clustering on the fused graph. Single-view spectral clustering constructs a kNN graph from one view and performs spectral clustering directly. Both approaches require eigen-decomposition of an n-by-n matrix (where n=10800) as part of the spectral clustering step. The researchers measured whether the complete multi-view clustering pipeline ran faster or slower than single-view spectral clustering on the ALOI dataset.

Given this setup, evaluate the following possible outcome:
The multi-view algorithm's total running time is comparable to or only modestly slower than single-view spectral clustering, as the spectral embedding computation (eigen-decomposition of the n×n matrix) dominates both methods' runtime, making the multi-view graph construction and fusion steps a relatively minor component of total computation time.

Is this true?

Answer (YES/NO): NO